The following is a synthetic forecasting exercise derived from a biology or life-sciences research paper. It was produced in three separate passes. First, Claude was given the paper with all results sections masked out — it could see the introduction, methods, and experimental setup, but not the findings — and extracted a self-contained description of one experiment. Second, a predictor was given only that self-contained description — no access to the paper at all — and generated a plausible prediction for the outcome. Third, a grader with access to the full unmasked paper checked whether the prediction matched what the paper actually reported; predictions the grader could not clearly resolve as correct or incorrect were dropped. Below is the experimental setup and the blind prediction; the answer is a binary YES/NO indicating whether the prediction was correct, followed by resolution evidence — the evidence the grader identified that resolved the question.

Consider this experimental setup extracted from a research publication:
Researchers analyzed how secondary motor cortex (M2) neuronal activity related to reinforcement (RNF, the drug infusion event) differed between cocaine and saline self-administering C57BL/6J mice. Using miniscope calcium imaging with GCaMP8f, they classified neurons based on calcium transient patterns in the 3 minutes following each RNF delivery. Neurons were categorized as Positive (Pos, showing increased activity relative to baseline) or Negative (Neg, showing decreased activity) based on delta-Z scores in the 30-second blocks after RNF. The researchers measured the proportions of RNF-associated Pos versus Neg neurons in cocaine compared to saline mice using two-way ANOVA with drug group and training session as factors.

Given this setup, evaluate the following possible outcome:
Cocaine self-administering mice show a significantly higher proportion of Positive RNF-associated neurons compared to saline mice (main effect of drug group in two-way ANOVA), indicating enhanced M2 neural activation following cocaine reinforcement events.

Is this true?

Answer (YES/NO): NO